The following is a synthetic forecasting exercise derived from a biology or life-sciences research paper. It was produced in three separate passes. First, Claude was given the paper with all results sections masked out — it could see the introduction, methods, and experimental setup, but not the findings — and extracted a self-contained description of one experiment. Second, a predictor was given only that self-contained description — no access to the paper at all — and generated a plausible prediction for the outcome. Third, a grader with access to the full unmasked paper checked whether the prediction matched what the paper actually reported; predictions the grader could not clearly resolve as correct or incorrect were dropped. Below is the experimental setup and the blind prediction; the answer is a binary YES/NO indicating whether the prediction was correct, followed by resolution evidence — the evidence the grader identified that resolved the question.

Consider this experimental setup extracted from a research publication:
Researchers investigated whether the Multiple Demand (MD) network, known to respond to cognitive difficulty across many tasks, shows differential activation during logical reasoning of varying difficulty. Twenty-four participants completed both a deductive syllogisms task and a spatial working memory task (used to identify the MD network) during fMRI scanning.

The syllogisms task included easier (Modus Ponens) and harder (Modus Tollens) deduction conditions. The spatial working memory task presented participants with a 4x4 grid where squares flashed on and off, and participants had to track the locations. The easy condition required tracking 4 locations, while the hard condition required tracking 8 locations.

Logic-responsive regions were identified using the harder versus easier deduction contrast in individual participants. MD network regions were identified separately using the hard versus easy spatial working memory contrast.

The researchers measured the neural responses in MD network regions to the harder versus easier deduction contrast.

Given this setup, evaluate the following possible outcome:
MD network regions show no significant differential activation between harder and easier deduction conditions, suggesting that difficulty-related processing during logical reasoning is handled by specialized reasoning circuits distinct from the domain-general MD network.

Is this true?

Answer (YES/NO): YES